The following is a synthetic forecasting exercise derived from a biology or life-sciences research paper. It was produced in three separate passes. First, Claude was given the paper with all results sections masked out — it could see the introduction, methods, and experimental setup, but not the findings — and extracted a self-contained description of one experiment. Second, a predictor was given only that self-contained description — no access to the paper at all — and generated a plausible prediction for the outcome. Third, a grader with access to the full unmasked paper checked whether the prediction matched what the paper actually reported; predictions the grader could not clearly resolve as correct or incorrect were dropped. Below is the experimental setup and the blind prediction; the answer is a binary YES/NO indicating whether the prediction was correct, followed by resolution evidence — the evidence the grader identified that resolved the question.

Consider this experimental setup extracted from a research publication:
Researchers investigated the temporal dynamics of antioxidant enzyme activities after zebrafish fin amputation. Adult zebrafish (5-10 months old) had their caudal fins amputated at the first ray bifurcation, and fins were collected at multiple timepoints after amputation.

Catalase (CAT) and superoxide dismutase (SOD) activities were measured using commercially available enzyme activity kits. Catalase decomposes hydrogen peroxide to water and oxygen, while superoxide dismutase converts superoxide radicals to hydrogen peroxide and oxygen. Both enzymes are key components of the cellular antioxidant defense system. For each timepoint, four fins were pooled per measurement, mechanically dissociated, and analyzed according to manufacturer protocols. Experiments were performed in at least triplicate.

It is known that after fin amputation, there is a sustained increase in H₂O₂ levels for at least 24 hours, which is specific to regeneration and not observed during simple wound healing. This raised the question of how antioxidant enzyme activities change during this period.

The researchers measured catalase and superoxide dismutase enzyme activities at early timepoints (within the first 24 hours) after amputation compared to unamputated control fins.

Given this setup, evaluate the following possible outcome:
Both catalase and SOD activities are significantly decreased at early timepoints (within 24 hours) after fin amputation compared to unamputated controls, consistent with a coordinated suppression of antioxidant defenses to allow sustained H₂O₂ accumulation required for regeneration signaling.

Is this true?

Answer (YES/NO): NO